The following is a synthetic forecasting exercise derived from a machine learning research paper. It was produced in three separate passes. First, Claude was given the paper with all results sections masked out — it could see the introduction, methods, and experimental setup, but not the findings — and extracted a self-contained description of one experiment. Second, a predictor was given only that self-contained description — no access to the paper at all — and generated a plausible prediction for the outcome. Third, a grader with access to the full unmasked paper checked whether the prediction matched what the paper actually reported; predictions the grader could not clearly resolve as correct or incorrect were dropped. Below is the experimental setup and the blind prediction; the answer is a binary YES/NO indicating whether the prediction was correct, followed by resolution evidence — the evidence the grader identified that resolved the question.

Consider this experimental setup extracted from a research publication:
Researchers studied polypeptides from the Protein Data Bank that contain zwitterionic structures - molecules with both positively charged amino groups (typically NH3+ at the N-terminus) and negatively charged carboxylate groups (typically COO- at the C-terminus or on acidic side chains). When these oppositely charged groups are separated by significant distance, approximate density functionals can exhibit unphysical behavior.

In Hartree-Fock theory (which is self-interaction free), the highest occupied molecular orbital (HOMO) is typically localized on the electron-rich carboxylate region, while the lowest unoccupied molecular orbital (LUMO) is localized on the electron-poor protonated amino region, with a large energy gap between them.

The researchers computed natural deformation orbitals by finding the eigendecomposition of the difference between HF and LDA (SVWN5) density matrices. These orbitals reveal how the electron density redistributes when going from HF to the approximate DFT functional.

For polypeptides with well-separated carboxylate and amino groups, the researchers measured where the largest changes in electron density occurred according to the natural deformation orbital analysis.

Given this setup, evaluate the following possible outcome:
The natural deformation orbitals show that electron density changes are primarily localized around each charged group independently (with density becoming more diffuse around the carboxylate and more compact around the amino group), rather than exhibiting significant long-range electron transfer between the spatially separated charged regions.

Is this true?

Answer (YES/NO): NO